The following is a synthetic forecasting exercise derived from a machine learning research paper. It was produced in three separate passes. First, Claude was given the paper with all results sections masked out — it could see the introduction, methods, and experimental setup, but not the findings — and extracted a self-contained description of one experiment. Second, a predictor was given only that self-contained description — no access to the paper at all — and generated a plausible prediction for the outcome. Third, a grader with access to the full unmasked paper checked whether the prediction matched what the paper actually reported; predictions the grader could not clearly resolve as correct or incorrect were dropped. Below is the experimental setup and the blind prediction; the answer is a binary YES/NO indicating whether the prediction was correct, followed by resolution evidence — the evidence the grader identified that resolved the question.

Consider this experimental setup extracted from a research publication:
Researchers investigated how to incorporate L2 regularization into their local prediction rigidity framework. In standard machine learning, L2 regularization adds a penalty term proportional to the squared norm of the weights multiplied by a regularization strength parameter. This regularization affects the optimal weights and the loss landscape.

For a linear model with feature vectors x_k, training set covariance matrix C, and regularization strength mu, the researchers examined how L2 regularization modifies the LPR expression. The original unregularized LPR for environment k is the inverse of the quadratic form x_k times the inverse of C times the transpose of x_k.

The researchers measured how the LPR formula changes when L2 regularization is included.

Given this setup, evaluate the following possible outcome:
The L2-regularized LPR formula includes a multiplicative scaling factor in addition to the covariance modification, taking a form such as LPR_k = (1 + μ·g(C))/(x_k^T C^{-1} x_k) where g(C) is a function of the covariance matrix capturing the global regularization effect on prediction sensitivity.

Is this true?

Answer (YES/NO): NO